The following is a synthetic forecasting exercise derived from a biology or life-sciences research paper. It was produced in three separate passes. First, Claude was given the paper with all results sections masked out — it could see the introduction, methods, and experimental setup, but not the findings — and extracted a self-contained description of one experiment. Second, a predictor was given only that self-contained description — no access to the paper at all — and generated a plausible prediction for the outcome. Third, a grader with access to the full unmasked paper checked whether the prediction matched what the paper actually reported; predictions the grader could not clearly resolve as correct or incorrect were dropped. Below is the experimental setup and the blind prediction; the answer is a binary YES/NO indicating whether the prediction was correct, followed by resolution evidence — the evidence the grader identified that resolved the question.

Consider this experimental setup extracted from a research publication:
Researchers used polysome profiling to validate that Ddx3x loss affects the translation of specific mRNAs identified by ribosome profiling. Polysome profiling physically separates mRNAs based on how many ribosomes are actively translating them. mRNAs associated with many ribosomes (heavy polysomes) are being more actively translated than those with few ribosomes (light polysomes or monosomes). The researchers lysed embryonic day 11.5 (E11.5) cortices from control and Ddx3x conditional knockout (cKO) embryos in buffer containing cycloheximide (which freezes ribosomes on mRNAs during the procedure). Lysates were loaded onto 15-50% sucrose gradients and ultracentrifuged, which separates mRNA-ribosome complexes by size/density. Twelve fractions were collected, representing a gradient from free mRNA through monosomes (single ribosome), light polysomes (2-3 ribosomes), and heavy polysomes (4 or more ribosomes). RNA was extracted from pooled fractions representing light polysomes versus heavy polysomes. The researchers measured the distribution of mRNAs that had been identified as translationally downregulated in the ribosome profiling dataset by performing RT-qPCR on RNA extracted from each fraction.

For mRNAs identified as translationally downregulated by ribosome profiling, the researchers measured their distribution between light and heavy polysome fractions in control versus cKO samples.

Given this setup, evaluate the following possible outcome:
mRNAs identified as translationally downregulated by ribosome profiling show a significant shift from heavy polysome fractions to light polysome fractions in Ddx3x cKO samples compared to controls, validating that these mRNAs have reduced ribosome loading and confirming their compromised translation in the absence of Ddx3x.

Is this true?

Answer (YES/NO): YES